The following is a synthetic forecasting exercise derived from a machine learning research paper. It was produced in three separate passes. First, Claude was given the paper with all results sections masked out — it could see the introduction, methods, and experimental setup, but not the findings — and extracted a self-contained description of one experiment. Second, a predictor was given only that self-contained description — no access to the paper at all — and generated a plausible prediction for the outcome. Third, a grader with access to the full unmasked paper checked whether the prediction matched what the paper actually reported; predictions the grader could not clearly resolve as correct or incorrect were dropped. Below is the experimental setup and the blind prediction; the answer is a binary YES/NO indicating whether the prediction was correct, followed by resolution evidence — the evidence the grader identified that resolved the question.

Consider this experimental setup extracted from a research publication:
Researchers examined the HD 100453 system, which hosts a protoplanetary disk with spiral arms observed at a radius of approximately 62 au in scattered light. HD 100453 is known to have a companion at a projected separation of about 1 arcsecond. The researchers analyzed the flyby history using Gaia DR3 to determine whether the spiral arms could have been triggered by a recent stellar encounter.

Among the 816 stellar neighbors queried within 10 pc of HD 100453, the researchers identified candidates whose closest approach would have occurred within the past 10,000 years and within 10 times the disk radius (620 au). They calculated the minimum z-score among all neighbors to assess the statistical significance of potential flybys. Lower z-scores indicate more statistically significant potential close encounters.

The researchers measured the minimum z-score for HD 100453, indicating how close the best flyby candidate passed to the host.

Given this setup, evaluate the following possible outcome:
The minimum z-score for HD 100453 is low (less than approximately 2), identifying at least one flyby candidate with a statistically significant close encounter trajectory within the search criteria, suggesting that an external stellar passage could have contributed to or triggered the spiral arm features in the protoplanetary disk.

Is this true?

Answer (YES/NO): NO